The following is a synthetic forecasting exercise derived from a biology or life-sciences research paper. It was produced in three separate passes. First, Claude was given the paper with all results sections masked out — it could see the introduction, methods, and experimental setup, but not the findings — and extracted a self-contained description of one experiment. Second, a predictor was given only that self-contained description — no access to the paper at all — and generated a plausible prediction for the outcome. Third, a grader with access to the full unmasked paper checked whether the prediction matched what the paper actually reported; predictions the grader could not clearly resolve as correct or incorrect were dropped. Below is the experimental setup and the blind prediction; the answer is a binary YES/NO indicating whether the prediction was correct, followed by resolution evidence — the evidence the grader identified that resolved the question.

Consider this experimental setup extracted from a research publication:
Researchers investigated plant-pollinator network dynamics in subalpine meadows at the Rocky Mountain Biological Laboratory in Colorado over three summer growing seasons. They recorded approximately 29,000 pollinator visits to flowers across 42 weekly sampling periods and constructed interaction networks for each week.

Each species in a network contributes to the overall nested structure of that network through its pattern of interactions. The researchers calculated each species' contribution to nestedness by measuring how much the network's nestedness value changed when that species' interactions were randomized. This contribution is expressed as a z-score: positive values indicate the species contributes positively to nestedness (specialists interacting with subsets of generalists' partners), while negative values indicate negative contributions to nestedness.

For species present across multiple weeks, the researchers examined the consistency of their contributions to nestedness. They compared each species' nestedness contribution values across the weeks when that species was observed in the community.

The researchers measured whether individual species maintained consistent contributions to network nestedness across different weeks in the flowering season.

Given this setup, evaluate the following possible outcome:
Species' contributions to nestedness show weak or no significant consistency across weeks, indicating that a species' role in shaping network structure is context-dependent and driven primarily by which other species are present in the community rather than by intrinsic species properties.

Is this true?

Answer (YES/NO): YES